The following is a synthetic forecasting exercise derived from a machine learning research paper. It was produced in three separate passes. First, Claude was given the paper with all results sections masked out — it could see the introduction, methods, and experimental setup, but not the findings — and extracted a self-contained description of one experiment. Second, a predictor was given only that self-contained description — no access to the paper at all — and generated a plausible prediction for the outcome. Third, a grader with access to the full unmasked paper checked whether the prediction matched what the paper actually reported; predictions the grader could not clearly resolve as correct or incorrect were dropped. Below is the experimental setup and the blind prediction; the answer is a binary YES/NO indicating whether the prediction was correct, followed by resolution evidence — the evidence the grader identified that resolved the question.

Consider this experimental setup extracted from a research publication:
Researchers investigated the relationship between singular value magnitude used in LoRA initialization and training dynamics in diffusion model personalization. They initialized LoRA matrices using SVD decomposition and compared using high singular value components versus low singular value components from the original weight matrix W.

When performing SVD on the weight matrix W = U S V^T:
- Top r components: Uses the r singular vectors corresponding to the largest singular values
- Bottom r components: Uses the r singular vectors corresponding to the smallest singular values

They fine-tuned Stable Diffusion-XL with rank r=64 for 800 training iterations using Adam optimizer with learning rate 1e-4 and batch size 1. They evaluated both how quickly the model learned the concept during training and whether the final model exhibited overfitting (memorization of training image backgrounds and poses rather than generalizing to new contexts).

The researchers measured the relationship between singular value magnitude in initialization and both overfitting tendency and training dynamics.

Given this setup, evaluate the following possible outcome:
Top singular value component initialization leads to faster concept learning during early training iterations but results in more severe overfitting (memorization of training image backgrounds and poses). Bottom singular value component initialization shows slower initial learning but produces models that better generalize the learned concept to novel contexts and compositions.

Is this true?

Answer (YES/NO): YES